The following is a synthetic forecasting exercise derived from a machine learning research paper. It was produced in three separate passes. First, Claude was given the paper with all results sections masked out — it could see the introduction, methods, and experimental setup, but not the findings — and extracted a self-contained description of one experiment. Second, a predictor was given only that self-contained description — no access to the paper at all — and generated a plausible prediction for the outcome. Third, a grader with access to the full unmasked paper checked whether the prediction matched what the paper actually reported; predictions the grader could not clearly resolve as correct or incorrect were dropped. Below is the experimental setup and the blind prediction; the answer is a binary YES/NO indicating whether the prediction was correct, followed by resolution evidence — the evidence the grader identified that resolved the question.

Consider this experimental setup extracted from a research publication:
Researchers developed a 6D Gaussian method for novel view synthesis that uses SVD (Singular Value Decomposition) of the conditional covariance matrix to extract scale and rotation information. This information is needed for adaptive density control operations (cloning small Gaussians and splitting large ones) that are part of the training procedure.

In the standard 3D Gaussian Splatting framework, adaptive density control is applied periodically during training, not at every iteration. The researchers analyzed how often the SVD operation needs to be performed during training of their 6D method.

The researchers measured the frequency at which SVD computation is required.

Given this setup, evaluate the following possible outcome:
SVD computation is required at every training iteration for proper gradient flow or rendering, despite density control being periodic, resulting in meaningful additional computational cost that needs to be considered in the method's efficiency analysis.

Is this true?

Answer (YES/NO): NO